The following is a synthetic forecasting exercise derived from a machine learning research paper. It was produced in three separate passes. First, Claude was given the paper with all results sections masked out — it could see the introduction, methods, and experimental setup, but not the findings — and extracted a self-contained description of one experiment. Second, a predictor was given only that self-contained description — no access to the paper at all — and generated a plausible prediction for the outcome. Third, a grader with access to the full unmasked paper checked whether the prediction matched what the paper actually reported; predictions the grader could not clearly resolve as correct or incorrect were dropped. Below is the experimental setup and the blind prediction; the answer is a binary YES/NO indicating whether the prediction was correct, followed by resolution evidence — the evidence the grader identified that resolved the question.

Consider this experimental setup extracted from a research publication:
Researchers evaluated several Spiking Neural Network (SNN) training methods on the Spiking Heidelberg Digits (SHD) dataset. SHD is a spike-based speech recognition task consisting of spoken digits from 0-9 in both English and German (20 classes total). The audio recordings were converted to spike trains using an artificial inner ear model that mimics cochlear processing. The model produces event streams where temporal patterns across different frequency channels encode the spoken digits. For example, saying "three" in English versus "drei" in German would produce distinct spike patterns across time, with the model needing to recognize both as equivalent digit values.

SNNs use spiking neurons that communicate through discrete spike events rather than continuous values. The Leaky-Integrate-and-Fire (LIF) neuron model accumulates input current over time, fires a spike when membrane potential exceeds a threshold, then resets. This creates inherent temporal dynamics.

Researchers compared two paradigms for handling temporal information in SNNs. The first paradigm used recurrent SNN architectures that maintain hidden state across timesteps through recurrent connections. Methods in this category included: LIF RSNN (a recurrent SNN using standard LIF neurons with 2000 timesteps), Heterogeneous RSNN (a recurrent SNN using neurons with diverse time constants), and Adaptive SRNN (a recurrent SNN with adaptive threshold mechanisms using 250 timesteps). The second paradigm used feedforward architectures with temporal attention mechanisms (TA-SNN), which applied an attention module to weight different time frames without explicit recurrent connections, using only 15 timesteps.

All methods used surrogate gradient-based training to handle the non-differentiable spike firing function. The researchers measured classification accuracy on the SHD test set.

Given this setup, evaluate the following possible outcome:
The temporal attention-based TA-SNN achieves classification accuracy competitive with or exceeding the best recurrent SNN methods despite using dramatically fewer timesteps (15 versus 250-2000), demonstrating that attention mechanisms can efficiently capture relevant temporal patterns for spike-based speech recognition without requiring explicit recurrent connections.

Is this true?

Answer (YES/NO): NO